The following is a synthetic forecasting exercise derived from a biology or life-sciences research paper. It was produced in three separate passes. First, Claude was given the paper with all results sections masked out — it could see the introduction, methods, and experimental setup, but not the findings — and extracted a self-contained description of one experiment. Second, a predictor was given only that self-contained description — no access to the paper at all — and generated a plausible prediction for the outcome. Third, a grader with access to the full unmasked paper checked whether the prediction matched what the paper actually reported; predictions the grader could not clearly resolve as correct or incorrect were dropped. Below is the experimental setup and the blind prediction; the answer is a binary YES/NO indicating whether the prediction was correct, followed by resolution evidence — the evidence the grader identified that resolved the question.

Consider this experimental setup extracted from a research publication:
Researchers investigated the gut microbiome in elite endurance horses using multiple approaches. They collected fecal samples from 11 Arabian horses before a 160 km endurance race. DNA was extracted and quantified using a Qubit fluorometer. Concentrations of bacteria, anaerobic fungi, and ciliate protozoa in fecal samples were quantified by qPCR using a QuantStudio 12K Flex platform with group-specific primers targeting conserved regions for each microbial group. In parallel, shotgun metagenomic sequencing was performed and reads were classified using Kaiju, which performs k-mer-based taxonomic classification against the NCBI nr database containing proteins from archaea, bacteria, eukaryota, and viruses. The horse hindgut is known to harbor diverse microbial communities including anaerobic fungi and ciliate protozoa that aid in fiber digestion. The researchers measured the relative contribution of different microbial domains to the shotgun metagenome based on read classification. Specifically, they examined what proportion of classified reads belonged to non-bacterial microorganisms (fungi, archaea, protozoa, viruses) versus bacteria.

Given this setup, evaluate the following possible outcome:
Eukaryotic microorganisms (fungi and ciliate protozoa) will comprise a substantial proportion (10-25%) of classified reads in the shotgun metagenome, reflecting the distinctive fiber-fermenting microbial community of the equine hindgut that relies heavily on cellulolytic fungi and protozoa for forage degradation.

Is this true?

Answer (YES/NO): NO